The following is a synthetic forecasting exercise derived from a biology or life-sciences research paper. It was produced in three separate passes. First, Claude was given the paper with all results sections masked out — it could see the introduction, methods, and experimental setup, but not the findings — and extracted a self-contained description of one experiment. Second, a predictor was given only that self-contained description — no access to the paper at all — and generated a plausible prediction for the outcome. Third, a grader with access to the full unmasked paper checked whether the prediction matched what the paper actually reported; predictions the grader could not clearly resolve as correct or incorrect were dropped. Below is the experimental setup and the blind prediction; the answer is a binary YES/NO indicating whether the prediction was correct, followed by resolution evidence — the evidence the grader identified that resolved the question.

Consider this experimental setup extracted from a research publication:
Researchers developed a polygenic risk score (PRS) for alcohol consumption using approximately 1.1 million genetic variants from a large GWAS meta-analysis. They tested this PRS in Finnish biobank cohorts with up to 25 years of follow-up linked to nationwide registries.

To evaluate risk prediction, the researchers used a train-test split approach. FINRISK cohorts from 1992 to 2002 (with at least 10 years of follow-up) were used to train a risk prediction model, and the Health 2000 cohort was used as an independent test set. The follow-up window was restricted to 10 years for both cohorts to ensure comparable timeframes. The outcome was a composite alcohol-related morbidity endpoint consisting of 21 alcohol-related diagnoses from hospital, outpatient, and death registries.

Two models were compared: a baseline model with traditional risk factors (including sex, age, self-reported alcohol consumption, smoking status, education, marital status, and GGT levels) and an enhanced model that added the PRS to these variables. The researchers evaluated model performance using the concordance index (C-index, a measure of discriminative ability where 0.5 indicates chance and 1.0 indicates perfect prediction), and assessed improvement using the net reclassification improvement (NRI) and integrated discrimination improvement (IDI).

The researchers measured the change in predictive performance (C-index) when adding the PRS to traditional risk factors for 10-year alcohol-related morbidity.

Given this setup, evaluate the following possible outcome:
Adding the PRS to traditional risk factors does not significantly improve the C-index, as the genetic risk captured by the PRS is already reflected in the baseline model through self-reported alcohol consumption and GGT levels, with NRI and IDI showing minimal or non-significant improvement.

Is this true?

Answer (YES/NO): NO